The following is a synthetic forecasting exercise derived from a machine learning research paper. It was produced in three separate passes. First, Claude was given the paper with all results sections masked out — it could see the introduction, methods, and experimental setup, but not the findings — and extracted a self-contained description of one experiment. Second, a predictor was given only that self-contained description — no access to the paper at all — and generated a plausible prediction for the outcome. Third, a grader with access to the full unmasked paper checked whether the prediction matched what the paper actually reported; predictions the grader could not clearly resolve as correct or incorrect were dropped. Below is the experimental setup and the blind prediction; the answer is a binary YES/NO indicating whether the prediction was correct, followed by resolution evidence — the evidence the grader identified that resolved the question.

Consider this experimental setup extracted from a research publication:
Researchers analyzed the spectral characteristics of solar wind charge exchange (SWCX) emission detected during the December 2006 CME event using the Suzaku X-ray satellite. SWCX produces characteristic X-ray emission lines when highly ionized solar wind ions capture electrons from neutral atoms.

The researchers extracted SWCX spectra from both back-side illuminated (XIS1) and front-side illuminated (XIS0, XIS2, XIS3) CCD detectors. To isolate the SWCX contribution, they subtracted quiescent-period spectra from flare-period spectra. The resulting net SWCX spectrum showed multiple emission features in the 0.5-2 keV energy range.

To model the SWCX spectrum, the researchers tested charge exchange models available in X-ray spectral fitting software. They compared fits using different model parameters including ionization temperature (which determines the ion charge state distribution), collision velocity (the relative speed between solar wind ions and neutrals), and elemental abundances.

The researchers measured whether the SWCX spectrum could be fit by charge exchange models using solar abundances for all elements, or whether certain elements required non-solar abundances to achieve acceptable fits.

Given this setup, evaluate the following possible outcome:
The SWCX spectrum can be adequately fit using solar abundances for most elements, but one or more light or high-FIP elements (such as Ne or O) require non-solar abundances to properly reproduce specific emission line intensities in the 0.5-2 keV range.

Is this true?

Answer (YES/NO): NO